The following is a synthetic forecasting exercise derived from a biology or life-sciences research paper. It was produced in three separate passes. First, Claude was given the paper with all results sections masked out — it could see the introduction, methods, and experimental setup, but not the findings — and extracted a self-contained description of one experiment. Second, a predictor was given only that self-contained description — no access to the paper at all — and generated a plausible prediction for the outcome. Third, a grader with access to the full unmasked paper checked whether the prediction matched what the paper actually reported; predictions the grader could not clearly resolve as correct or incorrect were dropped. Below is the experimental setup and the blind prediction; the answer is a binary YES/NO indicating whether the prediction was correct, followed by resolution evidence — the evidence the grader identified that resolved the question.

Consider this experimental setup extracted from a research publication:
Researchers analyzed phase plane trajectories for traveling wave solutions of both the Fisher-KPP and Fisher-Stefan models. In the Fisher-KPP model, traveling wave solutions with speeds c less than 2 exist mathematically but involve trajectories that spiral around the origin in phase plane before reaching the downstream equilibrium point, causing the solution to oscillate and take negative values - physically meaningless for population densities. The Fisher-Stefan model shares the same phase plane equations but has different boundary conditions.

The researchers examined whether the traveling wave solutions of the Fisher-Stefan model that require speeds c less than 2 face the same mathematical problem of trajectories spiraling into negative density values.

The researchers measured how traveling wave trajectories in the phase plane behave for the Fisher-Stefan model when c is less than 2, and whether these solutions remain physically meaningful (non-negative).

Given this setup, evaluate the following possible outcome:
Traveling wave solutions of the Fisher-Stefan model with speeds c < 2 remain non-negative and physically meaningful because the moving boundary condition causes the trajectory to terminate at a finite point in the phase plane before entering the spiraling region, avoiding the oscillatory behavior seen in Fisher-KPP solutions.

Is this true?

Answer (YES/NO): YES